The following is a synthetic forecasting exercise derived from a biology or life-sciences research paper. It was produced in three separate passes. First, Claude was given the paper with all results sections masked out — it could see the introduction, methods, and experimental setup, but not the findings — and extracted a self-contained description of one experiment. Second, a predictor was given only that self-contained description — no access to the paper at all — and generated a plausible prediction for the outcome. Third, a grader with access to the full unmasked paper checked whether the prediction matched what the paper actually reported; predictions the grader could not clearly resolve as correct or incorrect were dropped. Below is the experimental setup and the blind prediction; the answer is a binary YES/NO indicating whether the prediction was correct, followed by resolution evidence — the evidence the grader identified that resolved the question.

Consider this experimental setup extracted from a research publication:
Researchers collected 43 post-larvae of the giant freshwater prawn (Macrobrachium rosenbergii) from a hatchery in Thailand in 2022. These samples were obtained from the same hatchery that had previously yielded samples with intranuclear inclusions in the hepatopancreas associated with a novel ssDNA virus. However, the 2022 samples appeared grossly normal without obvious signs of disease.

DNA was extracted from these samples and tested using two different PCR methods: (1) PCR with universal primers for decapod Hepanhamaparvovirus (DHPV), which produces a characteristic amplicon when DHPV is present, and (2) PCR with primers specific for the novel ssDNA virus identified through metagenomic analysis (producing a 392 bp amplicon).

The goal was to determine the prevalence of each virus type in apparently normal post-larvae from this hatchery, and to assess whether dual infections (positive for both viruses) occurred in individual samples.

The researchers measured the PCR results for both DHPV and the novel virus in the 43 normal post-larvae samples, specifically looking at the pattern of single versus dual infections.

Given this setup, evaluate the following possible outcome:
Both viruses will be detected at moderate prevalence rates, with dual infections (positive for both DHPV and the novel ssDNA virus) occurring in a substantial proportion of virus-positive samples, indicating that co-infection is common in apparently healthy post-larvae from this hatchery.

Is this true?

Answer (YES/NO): NO